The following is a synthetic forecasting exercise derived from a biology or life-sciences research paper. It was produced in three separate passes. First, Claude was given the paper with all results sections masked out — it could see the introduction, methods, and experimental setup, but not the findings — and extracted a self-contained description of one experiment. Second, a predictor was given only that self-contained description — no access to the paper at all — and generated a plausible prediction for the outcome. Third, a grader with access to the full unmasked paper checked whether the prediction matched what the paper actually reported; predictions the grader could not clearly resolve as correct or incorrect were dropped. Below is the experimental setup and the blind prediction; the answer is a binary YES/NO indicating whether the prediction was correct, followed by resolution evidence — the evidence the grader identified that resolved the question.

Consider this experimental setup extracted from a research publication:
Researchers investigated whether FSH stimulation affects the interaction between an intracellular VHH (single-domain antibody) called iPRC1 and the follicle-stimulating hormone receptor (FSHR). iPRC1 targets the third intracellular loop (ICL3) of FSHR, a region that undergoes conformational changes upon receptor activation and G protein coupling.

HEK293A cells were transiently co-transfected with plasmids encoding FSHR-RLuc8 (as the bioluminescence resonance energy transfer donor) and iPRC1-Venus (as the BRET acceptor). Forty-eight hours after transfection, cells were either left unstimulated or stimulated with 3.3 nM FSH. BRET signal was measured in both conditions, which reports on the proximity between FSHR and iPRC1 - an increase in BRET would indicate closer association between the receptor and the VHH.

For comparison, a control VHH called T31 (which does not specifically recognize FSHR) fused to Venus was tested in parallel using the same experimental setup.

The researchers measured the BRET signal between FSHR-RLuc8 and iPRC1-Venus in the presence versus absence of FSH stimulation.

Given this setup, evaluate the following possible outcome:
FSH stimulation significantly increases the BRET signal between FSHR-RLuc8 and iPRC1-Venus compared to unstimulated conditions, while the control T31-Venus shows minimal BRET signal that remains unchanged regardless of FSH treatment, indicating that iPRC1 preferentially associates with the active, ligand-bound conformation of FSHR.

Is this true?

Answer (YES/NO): NO